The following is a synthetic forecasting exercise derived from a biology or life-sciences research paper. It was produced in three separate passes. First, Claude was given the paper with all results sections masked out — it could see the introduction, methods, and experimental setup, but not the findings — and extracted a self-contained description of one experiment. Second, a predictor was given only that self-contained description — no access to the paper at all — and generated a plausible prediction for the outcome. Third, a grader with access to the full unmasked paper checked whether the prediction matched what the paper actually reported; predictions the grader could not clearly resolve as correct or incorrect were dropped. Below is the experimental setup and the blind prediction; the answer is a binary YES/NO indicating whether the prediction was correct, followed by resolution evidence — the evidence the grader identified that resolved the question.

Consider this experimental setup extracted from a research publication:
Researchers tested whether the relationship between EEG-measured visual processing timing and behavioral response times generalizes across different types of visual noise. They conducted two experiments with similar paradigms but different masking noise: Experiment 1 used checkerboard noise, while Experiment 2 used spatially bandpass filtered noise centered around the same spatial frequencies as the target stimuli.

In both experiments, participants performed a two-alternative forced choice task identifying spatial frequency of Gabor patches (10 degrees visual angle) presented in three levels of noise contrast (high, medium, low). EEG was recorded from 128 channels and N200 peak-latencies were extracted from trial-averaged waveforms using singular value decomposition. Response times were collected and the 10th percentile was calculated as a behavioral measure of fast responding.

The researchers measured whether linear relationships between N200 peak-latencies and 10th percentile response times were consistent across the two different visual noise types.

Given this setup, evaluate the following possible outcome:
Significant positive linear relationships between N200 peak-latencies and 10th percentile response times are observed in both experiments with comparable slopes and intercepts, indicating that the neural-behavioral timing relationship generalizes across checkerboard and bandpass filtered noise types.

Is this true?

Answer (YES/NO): YES